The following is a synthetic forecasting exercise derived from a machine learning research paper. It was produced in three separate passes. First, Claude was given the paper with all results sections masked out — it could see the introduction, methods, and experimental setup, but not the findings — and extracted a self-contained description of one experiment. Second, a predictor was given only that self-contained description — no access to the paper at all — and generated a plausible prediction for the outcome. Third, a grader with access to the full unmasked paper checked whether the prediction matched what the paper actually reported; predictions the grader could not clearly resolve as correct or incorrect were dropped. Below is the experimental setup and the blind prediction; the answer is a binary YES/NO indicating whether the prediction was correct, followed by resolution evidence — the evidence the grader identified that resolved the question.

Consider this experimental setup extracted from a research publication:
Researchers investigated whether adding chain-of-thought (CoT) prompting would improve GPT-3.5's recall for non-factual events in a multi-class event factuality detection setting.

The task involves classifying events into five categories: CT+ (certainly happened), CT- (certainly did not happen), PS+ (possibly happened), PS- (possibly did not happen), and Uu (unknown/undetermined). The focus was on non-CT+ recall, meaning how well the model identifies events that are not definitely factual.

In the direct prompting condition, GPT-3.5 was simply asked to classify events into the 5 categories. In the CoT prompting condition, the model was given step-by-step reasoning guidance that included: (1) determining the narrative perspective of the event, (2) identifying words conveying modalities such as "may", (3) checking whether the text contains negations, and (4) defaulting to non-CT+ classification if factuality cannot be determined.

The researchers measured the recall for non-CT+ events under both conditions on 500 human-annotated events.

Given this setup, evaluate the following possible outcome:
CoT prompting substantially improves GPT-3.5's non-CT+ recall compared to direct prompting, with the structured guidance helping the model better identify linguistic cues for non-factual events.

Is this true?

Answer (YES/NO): YES